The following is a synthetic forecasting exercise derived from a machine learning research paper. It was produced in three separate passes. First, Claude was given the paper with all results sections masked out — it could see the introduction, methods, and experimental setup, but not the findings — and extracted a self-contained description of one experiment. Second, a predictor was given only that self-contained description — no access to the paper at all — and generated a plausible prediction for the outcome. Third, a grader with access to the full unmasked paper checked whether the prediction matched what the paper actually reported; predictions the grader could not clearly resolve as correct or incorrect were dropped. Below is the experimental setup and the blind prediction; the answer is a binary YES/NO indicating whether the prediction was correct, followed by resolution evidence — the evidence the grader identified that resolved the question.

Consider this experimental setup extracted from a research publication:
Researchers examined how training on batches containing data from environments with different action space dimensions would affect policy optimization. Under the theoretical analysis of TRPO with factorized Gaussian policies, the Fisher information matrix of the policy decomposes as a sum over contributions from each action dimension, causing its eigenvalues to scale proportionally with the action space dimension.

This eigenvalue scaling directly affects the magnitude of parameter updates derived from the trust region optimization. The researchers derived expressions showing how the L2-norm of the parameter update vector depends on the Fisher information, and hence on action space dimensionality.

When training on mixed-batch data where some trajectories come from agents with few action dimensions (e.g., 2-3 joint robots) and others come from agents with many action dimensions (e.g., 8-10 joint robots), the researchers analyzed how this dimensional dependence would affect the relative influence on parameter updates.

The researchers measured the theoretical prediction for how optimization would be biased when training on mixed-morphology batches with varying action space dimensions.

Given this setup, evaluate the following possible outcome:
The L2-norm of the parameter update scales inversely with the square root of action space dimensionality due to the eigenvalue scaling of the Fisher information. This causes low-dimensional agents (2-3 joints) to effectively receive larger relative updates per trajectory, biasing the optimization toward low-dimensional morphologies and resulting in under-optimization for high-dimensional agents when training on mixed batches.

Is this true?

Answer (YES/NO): YES